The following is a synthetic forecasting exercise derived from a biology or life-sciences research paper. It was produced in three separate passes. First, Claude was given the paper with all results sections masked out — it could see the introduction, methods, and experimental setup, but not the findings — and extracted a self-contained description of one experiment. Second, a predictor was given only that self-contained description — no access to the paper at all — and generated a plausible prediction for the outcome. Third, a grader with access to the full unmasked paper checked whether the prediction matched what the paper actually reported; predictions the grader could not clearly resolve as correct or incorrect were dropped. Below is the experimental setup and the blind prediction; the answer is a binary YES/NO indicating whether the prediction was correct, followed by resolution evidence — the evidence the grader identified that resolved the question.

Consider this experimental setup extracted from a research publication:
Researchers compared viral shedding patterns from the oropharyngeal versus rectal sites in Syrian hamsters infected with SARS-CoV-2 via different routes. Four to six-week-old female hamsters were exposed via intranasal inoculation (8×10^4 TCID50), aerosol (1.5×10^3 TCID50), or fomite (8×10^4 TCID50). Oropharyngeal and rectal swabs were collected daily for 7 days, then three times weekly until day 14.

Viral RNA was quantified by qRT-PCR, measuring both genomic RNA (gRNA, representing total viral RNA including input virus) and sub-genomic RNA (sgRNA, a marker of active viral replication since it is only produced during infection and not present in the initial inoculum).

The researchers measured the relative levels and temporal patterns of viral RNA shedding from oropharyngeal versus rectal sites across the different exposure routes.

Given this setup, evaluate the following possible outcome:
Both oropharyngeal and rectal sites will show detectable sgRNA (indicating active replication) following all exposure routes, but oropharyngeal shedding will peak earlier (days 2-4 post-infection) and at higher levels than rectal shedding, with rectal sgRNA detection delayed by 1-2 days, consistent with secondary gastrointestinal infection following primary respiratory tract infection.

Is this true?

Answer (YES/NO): NO